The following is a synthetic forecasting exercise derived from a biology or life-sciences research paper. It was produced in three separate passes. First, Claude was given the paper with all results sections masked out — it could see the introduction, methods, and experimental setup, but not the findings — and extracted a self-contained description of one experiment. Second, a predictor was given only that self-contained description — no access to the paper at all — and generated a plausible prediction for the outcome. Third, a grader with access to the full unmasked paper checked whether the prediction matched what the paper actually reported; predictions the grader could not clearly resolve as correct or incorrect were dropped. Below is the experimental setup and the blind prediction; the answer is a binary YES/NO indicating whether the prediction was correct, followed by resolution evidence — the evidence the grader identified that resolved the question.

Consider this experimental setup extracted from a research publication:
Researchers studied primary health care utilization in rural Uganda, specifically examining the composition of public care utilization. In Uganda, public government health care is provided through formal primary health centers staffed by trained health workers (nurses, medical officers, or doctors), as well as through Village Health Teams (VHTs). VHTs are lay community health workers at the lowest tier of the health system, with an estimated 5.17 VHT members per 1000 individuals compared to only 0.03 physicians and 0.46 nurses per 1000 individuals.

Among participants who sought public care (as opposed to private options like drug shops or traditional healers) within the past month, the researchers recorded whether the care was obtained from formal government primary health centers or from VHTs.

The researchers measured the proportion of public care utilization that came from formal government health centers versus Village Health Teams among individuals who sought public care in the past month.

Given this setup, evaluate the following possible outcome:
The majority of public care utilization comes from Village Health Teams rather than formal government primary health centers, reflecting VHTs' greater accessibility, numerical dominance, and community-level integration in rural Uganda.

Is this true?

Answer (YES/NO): NO